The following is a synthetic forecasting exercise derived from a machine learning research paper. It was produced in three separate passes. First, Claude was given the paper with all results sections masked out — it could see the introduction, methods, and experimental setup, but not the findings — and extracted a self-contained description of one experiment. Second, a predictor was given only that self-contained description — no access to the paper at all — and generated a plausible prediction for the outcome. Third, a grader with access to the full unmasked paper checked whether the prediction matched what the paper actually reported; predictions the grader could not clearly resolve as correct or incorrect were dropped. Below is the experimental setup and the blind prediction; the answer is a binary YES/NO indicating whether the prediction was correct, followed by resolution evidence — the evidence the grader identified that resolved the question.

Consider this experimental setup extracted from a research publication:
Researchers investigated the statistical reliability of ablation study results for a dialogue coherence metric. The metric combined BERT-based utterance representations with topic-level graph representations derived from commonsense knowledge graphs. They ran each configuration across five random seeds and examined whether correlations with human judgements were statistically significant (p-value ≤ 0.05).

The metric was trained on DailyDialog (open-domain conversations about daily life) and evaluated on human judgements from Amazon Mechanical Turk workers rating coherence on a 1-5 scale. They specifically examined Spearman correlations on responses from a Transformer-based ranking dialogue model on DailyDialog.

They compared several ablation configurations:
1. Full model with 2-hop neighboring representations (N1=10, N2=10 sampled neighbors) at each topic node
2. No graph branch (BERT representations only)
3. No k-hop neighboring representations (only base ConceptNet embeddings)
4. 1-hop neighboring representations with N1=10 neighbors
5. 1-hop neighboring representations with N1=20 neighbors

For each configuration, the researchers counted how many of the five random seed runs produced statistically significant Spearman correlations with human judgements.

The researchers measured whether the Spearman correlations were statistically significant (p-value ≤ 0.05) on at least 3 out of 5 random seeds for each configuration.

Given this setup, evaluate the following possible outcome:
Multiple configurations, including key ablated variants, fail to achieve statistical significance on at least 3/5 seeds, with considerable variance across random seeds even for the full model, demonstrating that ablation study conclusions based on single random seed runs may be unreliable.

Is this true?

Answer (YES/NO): NO